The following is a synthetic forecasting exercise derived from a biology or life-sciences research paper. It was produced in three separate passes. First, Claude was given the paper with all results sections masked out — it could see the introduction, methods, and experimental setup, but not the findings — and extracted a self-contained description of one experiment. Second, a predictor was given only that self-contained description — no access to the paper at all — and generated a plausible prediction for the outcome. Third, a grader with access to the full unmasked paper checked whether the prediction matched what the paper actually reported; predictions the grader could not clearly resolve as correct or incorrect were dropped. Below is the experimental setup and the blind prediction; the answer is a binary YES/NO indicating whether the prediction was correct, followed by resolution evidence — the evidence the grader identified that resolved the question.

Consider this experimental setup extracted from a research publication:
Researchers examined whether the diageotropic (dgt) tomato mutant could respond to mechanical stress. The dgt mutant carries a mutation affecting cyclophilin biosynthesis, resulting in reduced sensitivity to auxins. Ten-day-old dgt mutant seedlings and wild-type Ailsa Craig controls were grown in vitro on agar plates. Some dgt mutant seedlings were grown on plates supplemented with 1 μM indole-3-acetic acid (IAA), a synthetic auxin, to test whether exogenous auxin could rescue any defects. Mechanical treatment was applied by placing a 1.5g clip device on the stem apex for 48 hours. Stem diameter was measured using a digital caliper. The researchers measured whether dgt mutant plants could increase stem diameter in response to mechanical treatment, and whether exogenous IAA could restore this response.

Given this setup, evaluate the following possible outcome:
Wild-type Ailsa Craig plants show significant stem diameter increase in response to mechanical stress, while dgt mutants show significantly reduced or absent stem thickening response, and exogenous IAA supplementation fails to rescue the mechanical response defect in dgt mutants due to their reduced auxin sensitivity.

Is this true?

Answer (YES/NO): YES